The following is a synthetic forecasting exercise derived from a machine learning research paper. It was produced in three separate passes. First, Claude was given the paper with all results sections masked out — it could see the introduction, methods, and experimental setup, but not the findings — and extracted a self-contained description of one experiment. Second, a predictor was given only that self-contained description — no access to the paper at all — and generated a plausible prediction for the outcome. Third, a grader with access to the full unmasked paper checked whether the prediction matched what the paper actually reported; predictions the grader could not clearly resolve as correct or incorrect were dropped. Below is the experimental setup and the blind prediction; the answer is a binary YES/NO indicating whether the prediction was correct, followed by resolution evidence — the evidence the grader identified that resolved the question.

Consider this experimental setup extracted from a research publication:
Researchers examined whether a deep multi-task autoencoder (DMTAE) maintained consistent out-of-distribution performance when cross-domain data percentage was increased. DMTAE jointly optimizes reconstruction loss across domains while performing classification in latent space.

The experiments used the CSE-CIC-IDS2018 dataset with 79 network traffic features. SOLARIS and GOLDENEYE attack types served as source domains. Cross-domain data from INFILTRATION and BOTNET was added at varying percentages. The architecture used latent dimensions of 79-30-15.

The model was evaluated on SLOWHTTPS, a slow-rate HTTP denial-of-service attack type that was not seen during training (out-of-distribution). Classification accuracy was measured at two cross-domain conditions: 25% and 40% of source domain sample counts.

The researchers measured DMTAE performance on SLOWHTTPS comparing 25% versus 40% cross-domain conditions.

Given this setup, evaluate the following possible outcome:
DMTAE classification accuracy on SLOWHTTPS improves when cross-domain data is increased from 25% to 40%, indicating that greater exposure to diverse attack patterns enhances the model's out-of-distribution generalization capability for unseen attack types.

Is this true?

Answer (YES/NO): YES